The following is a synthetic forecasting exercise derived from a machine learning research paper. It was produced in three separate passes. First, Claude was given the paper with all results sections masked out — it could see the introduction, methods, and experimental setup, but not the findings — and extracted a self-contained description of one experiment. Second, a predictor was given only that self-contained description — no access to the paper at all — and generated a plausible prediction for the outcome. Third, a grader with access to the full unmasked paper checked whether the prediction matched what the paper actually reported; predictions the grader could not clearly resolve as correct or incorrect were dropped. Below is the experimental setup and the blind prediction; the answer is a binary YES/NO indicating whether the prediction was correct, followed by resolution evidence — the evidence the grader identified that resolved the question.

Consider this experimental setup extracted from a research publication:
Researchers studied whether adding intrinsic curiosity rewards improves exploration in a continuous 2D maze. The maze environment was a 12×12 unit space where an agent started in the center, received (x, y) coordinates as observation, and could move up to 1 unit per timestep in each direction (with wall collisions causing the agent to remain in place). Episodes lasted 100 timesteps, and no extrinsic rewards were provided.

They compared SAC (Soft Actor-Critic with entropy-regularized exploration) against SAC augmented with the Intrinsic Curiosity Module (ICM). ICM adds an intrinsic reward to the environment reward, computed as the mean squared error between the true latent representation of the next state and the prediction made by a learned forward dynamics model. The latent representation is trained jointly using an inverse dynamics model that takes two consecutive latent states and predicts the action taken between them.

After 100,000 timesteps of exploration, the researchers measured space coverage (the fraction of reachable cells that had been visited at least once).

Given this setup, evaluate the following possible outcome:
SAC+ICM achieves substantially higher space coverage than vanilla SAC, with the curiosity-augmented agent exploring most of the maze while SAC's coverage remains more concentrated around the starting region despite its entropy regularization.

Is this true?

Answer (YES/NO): NO